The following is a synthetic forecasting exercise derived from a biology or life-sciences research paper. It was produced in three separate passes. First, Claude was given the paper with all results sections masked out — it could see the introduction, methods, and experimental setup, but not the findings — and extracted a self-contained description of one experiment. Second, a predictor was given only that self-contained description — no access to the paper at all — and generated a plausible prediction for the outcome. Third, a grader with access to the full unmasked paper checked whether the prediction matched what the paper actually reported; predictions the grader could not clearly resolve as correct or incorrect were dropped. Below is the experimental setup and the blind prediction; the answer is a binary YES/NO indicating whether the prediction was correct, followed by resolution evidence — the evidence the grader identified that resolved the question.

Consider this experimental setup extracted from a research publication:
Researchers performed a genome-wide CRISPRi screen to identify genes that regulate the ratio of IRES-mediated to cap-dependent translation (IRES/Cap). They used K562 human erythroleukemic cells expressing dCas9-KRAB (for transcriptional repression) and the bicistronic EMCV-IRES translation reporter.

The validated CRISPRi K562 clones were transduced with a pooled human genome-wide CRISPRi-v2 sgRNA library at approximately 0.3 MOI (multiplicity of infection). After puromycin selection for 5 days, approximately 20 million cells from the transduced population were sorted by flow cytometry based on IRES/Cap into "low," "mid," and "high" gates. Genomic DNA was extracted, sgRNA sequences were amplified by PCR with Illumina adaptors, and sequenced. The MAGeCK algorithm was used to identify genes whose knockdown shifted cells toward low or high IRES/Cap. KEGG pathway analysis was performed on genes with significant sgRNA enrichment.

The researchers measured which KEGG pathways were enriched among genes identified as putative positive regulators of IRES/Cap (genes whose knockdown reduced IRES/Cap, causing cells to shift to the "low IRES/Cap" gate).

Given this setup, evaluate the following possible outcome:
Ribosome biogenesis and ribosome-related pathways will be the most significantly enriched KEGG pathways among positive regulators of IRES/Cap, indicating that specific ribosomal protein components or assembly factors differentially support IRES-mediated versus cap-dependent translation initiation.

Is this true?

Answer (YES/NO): YES